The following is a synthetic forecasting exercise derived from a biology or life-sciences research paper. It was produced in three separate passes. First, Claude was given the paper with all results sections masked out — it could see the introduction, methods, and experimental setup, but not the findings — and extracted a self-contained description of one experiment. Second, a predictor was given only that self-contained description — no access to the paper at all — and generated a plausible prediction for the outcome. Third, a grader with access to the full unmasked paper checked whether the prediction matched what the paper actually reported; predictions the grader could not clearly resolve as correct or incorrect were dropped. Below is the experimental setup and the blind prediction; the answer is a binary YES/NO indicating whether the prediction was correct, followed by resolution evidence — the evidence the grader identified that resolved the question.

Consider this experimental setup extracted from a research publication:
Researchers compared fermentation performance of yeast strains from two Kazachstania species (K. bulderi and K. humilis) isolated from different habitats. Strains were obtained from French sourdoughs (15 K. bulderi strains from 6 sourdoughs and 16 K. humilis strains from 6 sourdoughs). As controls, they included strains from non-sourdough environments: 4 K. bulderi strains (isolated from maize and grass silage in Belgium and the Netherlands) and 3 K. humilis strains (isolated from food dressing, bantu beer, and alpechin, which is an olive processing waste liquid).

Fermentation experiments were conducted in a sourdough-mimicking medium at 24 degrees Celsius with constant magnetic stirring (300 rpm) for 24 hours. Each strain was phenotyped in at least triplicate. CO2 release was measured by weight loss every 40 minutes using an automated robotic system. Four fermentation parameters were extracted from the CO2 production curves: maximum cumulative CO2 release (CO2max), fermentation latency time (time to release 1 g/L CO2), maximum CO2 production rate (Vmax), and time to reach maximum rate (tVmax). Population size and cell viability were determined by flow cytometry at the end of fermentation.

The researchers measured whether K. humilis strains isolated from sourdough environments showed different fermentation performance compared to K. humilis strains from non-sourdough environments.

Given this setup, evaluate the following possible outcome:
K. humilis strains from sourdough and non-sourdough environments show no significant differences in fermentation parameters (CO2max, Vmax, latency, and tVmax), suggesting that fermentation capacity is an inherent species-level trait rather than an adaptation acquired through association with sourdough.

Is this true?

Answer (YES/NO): NO